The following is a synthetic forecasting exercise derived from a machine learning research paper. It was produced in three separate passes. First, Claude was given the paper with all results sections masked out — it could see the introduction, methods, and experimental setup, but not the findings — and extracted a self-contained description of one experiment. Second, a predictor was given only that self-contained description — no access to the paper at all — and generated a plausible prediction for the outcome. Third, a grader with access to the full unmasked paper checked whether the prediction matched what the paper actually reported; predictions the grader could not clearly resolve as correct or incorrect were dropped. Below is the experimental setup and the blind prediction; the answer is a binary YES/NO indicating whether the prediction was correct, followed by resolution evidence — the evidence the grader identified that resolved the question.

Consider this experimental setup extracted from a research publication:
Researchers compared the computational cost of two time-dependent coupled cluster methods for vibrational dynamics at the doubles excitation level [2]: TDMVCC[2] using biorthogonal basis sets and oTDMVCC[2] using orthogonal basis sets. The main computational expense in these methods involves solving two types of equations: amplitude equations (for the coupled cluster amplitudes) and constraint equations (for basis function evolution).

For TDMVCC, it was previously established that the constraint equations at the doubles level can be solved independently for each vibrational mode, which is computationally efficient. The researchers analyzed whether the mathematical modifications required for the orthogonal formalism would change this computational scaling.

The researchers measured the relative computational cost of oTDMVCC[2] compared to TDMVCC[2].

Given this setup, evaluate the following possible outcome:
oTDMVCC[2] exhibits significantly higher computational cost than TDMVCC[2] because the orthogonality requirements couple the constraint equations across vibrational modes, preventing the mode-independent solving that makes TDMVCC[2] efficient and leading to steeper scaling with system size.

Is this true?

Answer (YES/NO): NO